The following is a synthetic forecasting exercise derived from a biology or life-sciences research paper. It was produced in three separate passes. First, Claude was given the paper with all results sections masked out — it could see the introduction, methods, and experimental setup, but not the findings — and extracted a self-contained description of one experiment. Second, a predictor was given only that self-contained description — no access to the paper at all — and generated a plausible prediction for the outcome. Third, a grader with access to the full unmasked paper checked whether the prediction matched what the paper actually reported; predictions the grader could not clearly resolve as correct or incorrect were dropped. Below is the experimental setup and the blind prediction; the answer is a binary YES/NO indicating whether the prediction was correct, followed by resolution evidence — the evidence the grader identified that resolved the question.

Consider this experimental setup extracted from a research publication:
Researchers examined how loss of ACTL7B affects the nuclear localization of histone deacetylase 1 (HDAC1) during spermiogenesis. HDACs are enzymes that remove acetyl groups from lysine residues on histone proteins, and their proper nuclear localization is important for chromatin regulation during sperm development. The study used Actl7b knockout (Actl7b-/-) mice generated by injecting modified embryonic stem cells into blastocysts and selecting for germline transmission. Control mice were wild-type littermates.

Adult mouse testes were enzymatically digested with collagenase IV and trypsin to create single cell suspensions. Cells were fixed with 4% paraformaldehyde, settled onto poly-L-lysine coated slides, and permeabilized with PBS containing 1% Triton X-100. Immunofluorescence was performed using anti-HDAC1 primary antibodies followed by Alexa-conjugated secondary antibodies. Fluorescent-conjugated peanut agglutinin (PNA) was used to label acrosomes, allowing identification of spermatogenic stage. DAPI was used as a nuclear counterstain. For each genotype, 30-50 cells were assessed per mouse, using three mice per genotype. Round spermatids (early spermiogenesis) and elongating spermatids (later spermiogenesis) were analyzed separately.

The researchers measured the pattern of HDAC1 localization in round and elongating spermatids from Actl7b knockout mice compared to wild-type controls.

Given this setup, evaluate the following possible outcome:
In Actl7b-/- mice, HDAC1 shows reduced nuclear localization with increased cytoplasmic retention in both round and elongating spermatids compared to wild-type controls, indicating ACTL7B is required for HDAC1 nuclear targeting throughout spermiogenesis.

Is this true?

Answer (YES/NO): NO